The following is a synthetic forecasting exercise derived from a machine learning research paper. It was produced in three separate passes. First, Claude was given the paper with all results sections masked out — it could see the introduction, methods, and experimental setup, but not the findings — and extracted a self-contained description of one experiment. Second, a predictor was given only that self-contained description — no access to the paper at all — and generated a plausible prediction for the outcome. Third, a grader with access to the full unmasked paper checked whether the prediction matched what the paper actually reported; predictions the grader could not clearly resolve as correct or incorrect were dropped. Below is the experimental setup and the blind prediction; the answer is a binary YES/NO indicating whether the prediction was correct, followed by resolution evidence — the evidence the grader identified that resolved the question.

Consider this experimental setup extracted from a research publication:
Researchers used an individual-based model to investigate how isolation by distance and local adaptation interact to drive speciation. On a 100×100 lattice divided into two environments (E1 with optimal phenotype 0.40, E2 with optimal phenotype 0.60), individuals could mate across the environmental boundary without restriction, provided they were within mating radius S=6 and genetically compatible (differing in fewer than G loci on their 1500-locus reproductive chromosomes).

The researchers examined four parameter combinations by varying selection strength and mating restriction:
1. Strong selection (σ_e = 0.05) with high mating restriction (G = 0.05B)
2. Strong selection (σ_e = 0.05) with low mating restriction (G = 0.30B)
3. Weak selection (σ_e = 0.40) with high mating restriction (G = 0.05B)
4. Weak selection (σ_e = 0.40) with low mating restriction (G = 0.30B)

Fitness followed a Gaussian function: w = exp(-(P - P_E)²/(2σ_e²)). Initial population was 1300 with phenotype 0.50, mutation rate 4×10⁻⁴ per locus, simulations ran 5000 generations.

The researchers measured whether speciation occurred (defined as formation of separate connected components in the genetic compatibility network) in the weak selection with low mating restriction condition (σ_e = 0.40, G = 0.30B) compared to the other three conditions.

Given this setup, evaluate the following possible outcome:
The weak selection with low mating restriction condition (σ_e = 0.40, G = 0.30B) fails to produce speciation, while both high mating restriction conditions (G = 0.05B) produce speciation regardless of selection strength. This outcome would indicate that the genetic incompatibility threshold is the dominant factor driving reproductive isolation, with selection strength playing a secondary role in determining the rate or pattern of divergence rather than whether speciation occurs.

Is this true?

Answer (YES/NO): NO